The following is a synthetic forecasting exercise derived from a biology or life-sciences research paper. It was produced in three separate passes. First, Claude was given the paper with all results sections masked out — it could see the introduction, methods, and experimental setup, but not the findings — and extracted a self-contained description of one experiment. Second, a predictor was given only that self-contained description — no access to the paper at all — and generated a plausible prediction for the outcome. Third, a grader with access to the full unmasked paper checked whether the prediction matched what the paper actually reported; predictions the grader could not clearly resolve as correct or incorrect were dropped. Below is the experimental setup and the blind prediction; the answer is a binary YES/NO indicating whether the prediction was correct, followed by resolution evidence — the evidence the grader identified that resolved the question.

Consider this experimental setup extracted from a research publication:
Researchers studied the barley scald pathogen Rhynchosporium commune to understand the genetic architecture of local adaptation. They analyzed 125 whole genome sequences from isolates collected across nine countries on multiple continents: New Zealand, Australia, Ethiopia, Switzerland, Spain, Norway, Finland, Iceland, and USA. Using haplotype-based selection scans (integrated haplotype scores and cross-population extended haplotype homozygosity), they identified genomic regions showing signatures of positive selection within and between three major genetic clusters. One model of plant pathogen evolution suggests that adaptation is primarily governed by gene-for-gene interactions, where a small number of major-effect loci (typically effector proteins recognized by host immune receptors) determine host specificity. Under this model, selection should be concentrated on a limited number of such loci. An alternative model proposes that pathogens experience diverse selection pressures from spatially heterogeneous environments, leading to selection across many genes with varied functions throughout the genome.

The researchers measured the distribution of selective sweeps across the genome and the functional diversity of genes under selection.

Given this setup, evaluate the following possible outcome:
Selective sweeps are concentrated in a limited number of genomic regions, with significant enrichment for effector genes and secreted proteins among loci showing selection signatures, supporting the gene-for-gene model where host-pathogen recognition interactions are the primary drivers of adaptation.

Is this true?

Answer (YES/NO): NO